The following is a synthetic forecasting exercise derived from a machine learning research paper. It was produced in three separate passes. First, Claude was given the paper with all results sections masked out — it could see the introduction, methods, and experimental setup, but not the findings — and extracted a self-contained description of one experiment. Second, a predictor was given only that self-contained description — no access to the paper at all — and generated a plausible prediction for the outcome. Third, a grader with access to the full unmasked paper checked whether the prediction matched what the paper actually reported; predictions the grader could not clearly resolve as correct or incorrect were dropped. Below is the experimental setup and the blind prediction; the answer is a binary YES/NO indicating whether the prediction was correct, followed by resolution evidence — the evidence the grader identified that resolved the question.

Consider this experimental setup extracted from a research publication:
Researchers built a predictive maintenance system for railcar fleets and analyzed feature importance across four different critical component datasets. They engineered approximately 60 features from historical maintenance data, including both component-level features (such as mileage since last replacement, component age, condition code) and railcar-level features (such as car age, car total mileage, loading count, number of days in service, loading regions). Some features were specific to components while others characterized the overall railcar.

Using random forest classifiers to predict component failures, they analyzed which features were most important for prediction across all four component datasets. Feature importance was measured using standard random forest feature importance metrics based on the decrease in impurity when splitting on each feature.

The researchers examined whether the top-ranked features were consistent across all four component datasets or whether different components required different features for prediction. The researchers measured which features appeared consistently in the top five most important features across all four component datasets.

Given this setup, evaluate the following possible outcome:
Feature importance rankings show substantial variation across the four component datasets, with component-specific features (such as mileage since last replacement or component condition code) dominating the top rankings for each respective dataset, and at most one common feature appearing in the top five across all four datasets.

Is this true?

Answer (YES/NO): NO